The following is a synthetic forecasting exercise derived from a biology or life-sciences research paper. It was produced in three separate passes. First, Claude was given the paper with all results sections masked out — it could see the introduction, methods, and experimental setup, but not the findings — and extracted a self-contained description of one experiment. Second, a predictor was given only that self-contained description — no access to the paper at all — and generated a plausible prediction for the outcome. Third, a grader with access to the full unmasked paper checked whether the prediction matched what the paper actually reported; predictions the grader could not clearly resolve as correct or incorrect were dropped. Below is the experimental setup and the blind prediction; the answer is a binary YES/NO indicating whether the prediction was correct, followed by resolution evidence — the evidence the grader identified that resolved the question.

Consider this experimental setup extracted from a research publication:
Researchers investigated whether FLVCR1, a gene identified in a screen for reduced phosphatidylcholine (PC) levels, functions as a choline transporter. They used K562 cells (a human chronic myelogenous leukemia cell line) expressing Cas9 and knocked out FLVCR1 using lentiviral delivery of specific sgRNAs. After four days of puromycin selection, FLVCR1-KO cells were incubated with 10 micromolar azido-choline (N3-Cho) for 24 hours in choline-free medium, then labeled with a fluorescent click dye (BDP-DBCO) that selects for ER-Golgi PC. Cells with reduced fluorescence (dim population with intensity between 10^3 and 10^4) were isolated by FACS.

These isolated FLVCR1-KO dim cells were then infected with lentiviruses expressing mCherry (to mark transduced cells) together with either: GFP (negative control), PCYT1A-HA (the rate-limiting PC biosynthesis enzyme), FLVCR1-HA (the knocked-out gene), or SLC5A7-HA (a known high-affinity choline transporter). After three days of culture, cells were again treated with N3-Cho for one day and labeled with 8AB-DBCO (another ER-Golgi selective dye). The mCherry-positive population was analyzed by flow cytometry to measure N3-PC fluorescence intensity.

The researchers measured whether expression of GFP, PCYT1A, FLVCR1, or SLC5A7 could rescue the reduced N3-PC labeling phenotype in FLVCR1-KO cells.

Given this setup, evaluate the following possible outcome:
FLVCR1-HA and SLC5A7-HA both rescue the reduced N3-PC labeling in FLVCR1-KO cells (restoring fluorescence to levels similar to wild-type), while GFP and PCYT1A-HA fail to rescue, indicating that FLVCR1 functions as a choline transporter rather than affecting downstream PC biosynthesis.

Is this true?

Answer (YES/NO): NO